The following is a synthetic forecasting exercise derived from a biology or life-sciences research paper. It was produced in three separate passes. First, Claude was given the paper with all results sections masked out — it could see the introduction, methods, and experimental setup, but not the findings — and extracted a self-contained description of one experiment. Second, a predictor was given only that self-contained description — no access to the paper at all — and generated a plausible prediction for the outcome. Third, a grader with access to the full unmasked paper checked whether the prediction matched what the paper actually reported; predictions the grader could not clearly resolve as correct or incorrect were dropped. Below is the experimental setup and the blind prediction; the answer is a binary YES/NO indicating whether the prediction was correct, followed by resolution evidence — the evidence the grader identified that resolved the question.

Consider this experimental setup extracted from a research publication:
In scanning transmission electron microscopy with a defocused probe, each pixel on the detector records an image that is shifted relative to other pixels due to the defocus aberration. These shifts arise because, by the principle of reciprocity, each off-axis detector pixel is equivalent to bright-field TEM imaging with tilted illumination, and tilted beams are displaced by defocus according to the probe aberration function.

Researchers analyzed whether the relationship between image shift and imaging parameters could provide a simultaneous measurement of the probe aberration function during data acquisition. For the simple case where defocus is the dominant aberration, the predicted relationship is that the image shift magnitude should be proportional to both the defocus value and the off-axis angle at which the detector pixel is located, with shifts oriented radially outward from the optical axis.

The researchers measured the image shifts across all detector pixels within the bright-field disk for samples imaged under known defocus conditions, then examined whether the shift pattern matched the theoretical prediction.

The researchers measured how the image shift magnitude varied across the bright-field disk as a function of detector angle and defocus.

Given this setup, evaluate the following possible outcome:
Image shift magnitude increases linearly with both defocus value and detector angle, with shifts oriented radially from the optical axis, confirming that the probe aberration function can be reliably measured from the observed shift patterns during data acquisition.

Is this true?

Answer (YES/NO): YES